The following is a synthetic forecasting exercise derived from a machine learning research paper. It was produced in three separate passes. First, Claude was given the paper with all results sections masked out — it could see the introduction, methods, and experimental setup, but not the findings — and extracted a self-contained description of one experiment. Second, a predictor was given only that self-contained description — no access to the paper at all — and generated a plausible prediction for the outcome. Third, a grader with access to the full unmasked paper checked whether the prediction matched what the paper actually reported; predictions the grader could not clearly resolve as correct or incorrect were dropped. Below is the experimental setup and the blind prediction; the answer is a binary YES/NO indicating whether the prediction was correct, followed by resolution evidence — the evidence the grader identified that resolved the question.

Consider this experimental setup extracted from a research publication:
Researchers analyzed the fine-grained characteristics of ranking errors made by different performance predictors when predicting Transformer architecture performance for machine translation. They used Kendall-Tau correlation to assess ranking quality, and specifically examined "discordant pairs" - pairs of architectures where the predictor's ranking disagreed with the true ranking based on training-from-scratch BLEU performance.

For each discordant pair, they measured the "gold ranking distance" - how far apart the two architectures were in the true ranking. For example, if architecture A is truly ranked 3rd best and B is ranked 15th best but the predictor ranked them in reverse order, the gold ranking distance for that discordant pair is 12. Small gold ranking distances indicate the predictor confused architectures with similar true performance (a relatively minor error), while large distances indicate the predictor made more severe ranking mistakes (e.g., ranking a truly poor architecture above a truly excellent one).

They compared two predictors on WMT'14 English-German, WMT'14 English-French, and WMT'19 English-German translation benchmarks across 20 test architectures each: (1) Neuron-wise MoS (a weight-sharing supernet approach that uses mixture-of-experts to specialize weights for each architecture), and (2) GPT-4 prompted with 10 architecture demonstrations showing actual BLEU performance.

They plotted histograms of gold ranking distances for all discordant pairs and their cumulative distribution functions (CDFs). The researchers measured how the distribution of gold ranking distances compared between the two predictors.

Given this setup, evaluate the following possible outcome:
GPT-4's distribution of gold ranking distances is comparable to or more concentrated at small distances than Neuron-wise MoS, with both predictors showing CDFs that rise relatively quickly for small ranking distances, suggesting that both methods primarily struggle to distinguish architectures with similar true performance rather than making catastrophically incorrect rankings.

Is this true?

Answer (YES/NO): YES